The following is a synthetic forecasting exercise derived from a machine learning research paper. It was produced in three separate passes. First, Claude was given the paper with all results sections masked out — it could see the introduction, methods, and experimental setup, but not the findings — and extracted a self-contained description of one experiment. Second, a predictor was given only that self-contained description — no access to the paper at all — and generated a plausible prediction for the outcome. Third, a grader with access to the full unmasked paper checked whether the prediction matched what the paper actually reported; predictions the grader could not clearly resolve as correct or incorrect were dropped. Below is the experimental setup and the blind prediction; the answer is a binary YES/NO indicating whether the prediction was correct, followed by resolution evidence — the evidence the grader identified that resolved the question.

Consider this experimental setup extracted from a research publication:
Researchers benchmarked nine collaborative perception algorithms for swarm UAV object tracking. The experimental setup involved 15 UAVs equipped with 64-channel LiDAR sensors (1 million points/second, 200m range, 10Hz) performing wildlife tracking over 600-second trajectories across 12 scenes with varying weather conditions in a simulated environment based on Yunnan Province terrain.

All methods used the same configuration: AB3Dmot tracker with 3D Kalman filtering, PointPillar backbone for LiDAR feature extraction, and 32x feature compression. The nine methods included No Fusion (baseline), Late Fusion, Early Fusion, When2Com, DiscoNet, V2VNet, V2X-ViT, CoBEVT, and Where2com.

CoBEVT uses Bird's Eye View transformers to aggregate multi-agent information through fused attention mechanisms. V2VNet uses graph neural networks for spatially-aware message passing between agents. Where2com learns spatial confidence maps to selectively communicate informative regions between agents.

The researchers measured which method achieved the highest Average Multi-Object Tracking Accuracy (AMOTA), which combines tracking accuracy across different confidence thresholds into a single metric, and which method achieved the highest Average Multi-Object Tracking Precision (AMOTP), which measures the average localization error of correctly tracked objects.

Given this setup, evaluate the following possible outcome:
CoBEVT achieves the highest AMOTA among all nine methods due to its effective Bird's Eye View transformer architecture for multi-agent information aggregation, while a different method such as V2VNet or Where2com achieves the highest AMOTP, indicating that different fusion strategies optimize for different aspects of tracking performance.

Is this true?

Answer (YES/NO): NO